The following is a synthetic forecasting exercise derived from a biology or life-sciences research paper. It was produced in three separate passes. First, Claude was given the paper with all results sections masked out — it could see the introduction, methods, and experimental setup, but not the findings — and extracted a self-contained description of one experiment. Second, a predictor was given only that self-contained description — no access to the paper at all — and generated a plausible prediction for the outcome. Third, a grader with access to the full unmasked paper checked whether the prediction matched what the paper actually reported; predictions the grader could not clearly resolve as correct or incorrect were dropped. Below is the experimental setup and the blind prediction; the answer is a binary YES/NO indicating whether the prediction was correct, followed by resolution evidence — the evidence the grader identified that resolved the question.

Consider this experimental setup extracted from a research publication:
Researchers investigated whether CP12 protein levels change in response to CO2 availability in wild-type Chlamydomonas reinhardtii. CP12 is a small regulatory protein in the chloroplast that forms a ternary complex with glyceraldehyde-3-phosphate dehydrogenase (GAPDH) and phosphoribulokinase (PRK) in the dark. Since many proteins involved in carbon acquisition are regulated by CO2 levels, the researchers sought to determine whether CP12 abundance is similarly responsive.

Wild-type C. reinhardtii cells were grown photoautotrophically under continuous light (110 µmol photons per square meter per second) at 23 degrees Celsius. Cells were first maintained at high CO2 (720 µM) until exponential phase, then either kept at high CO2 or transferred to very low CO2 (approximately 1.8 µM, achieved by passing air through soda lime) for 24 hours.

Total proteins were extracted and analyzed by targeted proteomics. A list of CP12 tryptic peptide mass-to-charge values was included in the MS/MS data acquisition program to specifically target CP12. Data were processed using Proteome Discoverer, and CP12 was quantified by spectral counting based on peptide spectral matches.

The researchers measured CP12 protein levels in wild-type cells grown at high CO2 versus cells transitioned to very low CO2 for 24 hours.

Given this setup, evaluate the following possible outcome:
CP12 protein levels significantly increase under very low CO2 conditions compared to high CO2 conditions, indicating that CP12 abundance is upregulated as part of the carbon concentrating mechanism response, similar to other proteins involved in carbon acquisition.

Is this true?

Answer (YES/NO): NO